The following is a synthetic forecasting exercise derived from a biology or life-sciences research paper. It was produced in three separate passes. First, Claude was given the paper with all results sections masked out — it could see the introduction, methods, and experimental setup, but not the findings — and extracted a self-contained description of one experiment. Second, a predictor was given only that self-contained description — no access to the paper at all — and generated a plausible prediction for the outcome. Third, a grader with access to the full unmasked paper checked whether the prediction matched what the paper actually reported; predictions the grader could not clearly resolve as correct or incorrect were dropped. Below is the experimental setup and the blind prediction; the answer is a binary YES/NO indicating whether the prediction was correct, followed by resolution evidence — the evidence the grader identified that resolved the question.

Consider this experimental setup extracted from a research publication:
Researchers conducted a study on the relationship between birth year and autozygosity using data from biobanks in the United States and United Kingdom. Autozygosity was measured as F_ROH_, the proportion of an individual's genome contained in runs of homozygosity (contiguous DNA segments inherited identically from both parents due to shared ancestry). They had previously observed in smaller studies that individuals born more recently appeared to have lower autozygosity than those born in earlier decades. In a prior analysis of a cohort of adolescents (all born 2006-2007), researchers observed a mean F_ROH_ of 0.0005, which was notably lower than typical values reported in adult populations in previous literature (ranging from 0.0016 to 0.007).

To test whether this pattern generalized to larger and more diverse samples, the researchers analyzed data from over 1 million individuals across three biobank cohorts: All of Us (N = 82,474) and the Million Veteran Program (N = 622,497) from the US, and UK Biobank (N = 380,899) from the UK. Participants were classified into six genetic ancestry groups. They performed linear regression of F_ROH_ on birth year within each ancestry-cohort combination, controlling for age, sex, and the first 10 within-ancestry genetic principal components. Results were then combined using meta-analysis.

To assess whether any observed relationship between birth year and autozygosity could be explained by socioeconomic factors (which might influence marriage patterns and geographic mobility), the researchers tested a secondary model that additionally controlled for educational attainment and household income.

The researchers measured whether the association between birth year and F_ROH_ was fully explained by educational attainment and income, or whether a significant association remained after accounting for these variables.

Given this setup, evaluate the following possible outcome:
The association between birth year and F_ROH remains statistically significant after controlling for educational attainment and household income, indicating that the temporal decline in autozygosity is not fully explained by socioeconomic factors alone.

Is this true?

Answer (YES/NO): NO